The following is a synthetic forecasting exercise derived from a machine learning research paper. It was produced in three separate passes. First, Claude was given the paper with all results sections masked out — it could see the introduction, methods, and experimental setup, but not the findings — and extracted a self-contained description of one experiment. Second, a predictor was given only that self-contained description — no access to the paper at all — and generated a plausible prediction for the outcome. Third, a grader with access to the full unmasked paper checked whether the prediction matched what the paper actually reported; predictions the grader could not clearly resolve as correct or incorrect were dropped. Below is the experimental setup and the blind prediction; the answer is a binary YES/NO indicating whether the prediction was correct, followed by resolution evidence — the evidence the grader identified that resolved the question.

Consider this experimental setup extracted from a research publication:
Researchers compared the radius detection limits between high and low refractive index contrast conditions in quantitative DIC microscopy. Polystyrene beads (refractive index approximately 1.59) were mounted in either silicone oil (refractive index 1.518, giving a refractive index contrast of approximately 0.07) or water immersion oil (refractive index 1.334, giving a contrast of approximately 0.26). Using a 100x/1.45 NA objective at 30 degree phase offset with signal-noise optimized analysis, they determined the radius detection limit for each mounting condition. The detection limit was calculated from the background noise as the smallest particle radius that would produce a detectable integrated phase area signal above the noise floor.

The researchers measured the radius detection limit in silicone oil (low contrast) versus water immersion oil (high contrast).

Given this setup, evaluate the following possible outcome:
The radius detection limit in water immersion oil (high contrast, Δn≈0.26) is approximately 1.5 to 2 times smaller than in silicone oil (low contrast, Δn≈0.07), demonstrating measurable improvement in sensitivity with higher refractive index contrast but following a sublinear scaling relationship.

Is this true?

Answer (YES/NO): YES